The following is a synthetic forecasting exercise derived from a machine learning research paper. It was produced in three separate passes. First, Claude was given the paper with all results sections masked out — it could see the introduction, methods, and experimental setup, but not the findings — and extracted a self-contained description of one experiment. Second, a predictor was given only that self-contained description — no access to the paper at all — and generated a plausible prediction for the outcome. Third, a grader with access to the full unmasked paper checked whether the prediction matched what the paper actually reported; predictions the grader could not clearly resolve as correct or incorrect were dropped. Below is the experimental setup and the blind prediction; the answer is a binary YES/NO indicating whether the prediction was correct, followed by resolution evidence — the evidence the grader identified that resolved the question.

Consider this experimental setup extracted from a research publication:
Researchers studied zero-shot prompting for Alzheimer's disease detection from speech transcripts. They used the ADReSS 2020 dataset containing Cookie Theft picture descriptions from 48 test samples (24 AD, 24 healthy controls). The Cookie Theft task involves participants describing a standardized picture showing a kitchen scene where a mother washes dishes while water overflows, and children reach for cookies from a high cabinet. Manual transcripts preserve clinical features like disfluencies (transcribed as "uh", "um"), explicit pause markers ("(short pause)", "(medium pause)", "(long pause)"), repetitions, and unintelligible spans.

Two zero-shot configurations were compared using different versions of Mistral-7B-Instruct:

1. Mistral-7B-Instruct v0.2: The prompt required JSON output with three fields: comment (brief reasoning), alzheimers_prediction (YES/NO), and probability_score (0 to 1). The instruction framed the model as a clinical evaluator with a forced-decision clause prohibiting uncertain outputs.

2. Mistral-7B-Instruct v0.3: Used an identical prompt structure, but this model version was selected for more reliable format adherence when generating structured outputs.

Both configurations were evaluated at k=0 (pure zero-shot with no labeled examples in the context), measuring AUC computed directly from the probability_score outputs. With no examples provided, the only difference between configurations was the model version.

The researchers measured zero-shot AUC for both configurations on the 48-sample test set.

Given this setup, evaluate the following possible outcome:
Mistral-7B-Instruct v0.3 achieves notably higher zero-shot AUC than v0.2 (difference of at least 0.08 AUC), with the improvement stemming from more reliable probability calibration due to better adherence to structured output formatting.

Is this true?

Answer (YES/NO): NO